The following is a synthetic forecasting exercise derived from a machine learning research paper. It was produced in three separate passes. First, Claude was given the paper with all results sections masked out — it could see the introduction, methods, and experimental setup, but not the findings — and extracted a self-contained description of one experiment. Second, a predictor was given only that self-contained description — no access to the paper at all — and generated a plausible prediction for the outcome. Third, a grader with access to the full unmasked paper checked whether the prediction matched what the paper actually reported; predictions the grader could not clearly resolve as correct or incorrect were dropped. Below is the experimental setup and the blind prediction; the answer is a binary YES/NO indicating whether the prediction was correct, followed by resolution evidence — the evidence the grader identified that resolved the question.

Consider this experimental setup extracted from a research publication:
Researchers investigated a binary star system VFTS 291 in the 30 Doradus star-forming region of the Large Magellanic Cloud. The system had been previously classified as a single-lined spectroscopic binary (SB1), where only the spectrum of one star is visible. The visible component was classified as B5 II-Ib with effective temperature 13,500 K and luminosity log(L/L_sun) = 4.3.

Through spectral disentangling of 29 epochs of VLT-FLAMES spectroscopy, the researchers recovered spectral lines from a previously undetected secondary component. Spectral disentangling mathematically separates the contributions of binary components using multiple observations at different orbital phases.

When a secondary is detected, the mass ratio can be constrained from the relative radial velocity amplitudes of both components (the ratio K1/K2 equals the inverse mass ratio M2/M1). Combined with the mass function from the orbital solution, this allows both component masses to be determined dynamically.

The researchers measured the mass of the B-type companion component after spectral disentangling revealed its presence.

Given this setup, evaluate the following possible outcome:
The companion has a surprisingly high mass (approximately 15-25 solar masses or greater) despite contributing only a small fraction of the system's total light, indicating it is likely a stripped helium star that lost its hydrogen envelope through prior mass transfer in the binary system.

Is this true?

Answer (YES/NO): NO